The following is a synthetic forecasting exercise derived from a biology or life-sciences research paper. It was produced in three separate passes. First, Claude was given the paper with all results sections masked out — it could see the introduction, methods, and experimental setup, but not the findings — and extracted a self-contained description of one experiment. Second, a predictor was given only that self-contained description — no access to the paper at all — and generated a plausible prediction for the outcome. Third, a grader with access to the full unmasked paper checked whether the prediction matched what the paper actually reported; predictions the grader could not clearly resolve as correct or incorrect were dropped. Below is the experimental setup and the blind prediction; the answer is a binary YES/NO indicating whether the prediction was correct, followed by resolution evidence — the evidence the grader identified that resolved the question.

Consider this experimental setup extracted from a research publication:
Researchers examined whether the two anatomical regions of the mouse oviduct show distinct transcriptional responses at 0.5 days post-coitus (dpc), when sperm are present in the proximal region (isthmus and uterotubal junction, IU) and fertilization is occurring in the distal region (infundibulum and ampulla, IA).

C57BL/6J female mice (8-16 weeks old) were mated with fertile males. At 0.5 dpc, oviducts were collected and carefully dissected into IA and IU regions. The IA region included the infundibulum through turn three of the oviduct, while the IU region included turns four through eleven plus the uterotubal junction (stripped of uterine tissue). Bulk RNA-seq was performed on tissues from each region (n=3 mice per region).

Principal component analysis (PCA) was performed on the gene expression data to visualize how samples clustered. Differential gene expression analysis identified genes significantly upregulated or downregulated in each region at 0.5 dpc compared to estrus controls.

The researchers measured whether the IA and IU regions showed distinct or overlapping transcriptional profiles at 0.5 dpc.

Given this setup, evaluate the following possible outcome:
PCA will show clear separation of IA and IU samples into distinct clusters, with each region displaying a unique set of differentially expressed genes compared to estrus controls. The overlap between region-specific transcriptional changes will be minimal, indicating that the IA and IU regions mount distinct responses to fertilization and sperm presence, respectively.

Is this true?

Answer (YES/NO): YES